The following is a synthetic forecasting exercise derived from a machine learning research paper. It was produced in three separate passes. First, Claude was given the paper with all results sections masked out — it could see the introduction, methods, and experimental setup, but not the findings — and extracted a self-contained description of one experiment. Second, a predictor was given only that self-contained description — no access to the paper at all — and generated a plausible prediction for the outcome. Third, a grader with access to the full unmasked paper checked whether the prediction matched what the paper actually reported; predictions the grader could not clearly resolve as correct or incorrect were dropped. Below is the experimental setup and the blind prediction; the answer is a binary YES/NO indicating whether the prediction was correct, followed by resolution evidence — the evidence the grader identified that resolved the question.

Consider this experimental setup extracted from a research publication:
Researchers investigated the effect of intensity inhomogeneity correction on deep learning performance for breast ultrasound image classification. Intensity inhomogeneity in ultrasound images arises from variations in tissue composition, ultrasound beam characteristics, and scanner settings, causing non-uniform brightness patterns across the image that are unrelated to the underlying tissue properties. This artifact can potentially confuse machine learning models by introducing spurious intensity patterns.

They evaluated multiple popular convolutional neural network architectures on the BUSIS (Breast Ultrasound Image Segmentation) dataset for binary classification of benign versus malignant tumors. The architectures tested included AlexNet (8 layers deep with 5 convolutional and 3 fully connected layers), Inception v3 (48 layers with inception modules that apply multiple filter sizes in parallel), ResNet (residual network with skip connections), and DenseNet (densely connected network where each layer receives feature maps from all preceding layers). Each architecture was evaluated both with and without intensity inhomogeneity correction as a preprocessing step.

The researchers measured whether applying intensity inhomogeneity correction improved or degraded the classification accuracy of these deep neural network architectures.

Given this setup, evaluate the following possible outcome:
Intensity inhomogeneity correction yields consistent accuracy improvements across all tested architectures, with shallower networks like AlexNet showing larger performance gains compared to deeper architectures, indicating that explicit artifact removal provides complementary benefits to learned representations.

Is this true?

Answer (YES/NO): NO